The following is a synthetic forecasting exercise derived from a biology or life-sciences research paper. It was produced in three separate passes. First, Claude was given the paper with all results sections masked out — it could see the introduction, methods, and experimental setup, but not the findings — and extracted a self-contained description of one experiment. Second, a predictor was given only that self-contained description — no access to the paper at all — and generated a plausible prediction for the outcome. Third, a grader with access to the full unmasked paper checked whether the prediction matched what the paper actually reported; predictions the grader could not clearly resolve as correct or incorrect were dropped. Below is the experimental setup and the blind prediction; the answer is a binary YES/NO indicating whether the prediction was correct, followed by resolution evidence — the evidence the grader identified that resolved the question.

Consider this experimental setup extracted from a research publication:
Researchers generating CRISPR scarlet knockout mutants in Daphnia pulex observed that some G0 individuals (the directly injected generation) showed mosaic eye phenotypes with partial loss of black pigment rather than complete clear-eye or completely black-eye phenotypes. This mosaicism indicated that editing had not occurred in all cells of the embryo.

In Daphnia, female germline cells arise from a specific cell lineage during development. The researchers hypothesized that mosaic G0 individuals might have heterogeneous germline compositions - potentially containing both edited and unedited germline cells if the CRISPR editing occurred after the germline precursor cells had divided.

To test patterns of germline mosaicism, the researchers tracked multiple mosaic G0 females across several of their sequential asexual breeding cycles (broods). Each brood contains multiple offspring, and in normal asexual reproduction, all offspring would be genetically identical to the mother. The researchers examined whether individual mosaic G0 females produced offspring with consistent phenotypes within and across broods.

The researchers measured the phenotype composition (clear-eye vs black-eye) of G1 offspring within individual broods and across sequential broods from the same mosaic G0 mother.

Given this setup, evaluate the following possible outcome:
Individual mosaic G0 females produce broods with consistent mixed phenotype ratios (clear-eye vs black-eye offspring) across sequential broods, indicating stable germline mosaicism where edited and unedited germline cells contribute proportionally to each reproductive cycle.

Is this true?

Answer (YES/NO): NO